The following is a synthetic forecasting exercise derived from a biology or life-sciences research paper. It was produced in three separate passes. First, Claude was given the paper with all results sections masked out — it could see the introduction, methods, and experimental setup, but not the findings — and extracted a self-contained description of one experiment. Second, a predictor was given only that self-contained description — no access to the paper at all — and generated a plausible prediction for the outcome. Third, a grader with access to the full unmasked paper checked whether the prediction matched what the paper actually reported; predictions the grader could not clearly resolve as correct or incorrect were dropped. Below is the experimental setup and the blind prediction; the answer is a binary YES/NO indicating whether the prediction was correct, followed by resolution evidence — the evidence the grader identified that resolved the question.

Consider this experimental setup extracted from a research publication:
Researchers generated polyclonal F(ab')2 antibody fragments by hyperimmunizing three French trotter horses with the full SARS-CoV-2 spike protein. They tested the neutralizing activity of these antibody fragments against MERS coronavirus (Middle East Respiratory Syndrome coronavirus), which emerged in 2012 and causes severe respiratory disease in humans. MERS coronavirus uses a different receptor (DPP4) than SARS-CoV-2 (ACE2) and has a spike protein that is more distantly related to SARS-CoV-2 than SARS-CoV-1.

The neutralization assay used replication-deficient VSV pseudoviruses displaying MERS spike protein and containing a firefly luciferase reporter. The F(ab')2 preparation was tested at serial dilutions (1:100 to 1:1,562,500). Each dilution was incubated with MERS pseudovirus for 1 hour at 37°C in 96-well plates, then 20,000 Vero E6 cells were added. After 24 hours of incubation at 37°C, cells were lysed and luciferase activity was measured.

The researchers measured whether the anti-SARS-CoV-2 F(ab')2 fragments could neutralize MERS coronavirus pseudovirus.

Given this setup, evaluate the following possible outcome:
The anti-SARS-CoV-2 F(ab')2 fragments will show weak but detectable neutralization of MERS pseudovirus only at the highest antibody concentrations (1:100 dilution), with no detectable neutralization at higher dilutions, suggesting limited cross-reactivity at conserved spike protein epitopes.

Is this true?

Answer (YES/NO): NO